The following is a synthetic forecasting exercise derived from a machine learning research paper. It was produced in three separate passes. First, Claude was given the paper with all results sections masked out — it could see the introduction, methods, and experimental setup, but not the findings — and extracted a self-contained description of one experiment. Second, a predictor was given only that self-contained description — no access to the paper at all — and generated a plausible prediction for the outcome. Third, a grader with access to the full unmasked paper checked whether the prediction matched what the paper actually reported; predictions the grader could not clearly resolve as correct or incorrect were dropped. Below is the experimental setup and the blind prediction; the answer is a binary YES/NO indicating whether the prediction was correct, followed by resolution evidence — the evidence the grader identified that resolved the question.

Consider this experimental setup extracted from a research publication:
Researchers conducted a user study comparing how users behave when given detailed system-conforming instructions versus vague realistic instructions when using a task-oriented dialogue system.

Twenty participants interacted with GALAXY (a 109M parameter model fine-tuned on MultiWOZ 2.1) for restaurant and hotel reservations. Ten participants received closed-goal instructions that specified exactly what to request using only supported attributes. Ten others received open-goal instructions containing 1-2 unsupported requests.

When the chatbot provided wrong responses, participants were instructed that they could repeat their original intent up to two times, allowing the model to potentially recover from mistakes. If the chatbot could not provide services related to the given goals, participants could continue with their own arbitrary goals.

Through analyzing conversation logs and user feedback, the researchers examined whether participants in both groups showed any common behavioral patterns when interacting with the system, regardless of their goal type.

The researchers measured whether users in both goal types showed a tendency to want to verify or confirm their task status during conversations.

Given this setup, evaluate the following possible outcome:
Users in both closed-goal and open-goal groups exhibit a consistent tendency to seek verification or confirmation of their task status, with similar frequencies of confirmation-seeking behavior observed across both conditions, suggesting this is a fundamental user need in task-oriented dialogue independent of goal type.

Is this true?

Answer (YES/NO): YES